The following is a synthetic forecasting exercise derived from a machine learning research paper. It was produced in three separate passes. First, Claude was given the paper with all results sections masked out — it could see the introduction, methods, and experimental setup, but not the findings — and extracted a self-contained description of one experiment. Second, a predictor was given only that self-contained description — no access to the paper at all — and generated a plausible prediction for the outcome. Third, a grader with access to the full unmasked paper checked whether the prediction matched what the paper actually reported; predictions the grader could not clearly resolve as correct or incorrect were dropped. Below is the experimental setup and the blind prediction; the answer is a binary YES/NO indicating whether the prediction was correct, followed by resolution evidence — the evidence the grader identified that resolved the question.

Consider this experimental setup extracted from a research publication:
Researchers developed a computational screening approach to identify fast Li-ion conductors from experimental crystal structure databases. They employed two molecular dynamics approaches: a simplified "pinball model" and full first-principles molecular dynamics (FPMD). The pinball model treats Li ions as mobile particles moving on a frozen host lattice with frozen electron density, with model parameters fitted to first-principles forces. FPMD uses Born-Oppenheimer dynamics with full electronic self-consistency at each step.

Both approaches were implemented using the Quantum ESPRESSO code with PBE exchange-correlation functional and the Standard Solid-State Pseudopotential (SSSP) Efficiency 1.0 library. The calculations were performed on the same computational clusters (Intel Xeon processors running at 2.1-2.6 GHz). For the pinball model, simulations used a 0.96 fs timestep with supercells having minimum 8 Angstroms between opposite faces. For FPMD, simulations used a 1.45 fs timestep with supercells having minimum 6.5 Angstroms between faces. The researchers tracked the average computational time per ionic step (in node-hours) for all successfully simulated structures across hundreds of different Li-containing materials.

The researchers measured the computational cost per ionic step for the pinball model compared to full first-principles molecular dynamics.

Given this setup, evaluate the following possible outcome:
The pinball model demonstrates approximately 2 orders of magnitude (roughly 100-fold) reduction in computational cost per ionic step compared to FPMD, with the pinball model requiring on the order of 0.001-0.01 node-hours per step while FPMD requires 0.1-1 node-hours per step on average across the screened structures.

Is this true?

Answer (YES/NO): NO